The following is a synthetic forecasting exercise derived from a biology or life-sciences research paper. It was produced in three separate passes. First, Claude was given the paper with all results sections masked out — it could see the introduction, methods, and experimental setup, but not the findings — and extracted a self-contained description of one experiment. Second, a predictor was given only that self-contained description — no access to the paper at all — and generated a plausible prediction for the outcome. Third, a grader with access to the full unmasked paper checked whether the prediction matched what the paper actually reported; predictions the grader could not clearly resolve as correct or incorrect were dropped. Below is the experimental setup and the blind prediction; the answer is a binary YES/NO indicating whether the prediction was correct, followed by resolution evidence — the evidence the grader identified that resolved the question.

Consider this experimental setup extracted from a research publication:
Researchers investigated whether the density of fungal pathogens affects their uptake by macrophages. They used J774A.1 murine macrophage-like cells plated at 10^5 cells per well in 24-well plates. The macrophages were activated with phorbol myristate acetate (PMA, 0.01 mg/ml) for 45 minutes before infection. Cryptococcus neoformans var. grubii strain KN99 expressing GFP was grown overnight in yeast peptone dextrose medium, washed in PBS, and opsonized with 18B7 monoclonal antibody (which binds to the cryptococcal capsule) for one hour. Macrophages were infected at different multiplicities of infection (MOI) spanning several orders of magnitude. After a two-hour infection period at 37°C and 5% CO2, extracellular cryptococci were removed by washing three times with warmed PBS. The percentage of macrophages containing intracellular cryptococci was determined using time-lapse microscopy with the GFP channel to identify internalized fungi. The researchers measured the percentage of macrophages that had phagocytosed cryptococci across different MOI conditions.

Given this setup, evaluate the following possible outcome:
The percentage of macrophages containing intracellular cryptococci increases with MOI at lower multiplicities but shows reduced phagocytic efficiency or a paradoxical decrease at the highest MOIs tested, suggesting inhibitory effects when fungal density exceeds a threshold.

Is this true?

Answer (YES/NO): NO